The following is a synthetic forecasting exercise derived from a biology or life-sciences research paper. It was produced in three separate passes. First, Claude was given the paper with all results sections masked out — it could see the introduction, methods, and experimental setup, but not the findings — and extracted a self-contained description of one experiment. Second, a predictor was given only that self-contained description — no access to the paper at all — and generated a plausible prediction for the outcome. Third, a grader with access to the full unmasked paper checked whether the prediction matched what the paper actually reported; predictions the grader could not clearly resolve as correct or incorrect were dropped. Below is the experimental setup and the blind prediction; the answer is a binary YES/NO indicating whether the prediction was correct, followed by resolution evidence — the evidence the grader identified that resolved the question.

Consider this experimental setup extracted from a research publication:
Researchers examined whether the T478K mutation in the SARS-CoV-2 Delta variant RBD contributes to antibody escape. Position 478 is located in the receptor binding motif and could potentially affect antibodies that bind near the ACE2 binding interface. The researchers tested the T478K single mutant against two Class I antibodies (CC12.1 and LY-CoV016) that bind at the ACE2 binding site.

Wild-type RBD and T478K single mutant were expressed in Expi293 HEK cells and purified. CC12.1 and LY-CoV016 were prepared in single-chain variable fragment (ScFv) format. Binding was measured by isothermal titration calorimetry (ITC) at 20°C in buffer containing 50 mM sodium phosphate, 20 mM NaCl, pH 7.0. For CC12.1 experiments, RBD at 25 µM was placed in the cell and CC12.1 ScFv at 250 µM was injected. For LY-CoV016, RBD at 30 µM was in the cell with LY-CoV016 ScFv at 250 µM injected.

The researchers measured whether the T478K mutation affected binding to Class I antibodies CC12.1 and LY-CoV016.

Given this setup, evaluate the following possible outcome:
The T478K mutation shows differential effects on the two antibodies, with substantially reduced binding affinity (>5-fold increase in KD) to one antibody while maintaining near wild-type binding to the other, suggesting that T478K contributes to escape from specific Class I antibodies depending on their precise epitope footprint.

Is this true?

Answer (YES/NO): NO